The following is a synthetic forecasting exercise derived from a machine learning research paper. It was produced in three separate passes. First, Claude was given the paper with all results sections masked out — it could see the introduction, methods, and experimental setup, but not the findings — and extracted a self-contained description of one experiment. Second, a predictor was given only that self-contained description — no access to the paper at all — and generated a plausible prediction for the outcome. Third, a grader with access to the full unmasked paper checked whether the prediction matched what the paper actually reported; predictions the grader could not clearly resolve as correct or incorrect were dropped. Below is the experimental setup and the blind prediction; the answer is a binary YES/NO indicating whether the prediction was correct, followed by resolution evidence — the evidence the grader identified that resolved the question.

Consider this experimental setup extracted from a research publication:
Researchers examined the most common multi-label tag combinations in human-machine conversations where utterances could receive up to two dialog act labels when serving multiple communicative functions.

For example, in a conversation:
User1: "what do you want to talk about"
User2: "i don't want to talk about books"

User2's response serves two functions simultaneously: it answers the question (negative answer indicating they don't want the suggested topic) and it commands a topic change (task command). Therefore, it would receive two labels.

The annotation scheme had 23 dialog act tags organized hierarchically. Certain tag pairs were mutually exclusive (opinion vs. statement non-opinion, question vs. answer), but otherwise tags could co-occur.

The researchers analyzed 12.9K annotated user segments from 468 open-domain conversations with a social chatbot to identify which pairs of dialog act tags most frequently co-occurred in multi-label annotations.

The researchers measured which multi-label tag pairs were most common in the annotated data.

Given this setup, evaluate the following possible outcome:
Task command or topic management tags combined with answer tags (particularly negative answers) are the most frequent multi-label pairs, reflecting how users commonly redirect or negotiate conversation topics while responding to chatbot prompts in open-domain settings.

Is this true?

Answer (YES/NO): YES